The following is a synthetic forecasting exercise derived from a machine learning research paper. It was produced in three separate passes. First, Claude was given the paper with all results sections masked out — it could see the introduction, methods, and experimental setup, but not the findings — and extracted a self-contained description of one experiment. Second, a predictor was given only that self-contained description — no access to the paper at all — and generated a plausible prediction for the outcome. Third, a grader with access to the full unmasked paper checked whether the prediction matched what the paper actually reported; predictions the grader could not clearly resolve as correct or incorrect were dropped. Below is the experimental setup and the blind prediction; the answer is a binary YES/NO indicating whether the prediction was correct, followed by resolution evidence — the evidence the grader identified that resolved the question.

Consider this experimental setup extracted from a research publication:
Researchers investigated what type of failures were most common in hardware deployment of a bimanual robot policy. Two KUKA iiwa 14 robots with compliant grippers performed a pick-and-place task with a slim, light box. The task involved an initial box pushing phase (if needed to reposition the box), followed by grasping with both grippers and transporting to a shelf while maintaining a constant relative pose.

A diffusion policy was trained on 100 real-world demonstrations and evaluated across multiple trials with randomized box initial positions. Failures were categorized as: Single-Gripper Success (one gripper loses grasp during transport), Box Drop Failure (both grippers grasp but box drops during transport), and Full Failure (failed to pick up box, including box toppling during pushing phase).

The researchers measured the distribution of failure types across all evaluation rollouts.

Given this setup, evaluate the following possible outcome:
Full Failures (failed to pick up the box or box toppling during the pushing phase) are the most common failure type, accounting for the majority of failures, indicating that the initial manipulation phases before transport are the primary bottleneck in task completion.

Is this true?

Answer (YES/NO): YES